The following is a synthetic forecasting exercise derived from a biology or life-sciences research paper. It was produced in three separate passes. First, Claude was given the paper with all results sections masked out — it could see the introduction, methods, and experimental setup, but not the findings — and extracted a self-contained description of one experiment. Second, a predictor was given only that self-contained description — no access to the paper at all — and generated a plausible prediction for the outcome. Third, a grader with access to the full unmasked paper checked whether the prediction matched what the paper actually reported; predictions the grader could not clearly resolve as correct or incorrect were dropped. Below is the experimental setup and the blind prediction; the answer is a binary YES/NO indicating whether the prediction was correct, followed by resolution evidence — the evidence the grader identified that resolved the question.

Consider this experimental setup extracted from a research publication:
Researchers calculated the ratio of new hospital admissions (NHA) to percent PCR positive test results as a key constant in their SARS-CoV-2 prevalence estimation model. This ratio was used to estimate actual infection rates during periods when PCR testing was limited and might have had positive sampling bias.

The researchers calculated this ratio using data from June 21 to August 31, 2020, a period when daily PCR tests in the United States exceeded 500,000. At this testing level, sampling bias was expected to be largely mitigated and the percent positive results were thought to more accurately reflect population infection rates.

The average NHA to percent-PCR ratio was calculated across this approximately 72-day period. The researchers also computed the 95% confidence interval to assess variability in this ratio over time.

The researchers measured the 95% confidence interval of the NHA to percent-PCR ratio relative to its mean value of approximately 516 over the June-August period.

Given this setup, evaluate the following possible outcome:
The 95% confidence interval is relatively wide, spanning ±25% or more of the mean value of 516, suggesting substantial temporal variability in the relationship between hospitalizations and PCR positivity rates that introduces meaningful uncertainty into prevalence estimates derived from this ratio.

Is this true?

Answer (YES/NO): NO